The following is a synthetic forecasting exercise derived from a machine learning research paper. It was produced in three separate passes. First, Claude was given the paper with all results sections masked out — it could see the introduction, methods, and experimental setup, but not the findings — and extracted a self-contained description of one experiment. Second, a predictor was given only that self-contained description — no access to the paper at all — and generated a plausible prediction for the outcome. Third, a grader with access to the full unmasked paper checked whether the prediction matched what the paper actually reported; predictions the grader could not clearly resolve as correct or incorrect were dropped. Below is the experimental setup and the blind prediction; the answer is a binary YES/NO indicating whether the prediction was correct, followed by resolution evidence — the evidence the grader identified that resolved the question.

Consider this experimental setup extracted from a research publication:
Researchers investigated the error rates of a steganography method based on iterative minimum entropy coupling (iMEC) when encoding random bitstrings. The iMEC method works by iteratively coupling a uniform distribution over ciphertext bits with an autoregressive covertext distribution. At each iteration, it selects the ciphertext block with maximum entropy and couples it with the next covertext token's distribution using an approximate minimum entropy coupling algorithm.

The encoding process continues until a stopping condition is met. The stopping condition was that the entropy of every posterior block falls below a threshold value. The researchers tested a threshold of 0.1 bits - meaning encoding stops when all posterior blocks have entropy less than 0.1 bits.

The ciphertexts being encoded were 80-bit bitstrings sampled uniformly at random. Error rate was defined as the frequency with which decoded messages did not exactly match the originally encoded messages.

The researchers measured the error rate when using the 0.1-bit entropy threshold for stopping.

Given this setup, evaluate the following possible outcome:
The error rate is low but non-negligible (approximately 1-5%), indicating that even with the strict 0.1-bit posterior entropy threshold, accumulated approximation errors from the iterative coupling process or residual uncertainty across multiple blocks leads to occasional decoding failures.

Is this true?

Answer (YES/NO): NO